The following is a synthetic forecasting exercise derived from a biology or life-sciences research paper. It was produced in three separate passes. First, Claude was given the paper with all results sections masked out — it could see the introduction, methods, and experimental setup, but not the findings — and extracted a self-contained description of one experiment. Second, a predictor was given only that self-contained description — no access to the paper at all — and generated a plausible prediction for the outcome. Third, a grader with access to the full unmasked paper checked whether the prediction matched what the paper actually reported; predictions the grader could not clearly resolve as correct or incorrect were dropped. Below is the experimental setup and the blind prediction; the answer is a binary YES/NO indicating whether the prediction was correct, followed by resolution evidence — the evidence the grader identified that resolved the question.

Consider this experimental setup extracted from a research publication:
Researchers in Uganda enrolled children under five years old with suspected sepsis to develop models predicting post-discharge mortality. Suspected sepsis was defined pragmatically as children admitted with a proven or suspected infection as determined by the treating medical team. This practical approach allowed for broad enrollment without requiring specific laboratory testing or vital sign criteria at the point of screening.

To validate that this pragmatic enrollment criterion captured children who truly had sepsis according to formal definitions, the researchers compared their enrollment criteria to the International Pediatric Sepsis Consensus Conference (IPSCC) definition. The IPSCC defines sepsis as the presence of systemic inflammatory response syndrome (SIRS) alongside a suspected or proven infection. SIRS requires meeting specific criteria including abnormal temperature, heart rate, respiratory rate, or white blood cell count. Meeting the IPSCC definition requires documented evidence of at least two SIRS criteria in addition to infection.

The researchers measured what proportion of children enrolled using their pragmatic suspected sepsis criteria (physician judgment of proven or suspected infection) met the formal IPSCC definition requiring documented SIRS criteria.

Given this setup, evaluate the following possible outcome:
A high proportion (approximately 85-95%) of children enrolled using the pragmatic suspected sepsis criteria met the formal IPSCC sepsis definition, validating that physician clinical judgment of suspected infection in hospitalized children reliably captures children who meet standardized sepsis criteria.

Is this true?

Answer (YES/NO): YES